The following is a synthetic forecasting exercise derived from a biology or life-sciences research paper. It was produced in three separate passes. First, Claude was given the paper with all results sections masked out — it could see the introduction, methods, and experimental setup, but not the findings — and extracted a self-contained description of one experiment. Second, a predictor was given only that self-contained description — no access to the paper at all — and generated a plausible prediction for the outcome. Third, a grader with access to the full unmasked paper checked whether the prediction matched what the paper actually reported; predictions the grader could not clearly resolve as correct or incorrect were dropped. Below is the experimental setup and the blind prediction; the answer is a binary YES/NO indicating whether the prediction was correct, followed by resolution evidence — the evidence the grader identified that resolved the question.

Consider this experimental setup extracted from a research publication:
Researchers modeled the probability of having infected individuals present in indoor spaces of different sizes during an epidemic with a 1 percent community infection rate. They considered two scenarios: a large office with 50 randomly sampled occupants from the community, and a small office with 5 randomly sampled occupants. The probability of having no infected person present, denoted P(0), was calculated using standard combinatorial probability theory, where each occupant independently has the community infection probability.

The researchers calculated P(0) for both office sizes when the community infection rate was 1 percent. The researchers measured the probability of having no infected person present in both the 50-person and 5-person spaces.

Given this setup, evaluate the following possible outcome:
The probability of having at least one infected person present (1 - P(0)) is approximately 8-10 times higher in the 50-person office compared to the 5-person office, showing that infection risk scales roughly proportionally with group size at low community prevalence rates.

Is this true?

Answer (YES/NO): YES